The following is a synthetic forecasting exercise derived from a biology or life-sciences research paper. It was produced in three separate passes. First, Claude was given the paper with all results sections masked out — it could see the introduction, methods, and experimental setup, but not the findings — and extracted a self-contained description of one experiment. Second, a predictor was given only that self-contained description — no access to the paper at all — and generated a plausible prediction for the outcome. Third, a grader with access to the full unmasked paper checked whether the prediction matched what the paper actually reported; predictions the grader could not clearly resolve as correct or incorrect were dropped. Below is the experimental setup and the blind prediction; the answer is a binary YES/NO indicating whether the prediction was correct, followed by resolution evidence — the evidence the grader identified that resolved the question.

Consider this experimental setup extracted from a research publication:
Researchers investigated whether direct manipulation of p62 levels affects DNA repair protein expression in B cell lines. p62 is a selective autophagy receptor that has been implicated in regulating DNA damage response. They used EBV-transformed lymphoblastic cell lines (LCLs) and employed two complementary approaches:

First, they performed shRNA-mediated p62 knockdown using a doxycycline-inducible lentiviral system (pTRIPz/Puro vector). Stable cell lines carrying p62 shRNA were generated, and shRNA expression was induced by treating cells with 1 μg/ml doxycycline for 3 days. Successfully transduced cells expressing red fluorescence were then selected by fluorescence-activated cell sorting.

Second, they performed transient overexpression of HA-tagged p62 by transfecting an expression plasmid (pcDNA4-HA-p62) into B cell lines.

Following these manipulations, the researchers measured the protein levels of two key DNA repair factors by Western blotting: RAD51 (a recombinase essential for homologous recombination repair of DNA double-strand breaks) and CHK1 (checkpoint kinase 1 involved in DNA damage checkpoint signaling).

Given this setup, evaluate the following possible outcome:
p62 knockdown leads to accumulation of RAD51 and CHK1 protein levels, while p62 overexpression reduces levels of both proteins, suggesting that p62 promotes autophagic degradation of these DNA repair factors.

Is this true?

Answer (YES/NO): NO